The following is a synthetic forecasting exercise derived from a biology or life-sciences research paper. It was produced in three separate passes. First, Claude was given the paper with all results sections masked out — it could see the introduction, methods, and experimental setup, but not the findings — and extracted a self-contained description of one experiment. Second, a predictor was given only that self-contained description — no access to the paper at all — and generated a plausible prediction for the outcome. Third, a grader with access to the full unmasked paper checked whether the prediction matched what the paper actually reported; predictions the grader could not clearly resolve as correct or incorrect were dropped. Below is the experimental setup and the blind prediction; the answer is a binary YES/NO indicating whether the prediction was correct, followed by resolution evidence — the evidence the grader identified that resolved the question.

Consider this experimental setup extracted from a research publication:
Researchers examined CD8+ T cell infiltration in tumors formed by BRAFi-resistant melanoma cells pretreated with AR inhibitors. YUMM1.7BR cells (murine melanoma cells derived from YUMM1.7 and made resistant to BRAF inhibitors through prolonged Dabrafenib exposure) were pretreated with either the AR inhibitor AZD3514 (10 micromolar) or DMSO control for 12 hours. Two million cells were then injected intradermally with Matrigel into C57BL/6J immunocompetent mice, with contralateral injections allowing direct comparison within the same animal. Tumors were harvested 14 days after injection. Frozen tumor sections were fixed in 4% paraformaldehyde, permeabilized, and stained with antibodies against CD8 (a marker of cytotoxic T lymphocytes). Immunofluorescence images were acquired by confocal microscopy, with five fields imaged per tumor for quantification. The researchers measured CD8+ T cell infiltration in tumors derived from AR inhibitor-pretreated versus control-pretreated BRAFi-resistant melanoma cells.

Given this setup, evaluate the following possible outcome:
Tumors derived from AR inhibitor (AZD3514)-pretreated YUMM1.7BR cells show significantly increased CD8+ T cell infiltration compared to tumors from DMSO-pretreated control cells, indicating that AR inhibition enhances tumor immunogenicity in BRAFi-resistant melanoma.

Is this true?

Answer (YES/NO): YES